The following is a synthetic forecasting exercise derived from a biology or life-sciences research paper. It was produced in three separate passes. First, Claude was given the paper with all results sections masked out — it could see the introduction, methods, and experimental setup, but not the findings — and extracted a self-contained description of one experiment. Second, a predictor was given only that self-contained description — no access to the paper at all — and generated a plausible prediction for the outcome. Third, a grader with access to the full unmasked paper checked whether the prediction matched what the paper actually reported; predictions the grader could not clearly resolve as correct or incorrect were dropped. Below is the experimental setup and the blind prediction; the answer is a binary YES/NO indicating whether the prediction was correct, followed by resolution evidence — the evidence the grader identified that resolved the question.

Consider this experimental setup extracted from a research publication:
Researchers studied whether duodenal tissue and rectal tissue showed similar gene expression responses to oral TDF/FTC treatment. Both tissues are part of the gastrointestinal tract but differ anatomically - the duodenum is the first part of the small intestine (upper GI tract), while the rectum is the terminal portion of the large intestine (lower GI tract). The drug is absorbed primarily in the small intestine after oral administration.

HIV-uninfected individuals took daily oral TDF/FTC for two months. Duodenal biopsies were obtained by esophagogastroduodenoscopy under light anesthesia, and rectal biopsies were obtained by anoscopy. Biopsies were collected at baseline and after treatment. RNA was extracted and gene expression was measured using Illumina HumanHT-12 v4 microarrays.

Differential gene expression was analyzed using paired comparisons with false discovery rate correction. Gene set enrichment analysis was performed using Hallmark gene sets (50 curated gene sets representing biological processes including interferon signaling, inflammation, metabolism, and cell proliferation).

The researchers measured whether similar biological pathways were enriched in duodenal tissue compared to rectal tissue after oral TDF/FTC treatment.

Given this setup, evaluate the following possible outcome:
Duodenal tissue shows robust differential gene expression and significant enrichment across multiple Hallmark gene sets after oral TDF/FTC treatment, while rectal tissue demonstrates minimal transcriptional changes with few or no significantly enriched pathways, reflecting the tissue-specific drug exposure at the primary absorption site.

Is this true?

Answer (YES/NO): NO